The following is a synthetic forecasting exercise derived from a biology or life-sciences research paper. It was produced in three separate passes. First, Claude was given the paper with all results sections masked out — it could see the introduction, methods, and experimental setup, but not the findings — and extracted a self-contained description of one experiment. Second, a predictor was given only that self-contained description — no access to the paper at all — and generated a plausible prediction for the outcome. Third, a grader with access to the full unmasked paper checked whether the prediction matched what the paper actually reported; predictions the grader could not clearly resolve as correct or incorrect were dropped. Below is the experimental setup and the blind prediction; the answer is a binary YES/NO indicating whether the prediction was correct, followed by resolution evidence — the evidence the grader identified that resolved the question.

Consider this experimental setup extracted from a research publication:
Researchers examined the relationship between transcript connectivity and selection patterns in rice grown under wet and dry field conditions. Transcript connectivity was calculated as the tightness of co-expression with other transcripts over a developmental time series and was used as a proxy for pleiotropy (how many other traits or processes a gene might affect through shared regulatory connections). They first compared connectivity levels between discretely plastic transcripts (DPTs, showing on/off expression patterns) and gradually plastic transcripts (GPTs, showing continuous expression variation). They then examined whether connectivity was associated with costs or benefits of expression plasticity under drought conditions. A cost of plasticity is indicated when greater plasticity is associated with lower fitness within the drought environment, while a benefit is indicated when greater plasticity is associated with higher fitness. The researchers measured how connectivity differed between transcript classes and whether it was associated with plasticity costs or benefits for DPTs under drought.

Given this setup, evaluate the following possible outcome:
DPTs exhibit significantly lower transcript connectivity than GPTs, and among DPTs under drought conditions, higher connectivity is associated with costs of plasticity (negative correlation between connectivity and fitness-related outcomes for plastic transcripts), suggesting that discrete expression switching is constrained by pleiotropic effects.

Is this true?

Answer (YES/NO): NO